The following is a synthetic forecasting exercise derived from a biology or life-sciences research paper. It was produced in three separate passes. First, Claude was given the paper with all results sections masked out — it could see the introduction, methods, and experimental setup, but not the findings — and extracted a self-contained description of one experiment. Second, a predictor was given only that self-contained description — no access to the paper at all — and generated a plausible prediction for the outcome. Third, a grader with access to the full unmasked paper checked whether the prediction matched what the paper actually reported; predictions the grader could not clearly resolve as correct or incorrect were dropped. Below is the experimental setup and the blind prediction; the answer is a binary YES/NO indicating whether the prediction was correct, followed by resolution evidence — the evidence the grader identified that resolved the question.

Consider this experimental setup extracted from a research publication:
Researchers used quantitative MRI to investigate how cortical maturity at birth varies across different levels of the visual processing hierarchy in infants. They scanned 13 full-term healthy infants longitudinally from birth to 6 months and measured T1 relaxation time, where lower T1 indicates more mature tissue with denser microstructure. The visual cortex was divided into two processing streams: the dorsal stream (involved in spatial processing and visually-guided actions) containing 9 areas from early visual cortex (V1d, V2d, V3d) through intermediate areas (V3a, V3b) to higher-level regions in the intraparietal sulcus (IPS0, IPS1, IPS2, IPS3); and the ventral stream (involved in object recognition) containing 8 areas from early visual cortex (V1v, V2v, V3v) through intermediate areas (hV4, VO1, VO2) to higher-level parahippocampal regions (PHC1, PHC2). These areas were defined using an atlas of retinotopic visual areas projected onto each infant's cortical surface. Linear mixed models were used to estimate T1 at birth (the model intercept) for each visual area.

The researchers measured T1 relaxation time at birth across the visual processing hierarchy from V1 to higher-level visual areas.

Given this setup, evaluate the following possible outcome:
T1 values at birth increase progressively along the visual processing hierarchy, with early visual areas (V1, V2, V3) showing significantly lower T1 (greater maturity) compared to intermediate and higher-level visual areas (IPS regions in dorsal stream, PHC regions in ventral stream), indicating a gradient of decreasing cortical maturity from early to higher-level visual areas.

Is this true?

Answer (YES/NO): YES